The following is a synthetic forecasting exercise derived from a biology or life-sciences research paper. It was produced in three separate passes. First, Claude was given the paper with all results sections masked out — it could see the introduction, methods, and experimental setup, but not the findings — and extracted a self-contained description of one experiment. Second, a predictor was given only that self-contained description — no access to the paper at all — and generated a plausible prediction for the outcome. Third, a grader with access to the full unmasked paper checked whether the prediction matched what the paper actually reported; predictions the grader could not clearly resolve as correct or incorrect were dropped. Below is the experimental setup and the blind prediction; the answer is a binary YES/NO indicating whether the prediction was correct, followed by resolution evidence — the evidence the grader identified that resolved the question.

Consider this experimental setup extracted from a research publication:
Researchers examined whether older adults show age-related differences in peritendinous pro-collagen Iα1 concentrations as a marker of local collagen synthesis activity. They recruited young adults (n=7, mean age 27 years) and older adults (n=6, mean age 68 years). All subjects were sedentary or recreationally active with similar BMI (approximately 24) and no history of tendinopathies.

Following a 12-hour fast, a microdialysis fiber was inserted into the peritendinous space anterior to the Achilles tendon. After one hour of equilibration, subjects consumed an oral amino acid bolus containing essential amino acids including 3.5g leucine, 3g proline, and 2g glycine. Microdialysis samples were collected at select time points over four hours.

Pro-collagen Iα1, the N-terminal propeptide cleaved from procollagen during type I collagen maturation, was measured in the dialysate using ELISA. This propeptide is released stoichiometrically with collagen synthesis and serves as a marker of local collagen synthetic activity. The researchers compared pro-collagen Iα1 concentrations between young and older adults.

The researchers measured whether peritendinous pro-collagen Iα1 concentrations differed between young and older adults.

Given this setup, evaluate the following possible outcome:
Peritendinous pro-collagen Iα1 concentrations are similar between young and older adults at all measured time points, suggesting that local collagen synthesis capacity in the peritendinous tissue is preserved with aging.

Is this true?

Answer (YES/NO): YES